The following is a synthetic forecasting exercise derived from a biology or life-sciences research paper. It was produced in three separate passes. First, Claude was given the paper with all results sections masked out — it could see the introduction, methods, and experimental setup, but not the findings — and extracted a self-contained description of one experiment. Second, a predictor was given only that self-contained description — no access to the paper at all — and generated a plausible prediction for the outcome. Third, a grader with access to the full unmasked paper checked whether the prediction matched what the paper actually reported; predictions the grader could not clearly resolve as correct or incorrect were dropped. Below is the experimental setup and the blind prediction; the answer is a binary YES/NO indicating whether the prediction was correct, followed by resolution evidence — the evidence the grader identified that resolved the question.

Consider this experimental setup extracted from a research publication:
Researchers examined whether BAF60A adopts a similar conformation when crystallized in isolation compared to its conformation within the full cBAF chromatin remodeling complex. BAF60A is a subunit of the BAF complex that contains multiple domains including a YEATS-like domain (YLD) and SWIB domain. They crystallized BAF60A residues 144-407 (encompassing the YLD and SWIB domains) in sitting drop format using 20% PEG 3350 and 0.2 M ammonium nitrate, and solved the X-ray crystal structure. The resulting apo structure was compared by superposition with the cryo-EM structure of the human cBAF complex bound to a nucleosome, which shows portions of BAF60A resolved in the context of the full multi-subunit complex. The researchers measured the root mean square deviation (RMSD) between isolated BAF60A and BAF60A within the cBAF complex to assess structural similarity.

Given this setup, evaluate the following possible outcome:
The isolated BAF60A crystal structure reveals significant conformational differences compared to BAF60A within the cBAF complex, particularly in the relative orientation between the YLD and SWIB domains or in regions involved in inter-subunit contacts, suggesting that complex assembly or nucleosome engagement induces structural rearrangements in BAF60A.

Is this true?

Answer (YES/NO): NO